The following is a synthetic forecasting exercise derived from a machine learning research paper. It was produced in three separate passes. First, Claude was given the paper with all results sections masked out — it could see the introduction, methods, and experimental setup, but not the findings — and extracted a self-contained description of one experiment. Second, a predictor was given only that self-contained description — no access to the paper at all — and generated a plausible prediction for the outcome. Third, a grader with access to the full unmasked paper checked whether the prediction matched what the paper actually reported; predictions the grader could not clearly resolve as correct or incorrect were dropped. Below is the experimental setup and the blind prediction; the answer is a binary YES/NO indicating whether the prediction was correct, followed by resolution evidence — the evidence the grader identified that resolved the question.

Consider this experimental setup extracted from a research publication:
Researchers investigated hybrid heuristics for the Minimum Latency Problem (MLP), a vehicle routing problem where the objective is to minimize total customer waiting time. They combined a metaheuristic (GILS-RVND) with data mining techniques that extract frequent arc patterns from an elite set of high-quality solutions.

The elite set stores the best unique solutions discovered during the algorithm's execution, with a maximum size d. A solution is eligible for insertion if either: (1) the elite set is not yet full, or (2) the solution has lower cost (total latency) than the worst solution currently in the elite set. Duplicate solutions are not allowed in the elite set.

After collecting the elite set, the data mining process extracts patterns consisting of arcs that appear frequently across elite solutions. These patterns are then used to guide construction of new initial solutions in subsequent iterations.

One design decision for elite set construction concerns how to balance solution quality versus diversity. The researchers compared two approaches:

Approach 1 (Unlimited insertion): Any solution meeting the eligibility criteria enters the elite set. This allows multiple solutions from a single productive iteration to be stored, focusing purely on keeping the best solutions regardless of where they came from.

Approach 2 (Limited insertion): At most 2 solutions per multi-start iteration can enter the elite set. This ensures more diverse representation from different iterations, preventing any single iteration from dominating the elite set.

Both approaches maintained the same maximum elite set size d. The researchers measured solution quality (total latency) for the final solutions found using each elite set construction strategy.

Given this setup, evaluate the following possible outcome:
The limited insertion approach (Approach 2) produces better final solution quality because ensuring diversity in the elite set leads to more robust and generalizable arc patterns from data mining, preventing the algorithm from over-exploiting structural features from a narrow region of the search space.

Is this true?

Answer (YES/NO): NO